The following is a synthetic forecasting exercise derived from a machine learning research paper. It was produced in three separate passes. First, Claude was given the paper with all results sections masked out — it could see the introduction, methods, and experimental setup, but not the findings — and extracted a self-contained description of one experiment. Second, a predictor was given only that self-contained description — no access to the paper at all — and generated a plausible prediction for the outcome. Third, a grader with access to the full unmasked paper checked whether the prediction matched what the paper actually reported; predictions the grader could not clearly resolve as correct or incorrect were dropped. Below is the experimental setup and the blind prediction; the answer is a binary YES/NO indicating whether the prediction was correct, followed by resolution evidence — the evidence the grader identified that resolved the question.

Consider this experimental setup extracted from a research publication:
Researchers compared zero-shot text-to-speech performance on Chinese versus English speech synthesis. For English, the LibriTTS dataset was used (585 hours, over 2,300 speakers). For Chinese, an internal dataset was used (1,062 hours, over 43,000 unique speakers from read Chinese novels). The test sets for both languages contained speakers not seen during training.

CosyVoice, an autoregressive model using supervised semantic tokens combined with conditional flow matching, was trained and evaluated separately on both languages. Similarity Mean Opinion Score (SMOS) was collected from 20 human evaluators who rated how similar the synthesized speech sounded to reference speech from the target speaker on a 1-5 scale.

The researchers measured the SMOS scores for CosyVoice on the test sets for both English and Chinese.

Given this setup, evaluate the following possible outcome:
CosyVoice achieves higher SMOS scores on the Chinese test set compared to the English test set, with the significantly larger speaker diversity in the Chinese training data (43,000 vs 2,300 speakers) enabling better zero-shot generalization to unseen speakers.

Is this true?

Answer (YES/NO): YES